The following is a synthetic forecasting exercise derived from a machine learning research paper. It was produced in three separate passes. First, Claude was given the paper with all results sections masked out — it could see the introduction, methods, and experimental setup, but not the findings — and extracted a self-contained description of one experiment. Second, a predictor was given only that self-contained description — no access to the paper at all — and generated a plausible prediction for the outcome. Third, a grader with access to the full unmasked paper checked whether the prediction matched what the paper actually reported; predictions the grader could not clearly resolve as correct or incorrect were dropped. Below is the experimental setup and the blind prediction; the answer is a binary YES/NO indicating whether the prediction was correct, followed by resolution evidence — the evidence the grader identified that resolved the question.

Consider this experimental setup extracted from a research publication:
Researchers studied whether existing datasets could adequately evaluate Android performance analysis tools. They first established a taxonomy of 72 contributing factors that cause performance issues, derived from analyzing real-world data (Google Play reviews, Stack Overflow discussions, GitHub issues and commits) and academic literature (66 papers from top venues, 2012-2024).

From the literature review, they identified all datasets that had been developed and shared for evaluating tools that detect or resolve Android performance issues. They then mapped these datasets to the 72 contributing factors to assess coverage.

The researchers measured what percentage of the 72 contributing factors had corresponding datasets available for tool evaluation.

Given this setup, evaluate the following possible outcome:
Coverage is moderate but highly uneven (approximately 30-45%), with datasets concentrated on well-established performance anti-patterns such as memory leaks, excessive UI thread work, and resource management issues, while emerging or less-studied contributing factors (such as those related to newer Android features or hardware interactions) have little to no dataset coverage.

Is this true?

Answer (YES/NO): NO